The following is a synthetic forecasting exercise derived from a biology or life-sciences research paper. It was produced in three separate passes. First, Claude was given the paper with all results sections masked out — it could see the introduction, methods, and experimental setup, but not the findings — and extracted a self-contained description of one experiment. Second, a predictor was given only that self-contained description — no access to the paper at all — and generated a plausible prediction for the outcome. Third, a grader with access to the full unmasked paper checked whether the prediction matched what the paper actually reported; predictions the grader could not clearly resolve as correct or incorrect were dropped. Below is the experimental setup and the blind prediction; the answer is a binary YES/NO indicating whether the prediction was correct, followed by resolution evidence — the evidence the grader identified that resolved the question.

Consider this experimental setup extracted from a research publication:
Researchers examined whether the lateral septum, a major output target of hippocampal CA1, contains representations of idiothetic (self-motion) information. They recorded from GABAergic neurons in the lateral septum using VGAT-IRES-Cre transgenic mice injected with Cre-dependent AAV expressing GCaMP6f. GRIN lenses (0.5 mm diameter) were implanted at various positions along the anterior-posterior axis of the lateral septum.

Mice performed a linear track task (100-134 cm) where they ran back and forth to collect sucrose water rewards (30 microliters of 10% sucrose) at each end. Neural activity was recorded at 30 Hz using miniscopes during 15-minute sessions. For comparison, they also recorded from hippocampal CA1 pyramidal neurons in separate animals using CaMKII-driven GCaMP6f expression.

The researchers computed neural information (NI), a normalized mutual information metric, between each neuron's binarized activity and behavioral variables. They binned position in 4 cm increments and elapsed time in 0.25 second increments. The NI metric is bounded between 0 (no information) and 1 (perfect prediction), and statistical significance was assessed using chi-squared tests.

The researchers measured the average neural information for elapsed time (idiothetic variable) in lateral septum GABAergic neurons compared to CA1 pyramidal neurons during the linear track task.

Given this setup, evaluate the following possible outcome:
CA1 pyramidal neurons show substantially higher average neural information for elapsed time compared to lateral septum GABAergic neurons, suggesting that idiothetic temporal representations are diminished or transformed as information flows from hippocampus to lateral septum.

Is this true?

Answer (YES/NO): YES